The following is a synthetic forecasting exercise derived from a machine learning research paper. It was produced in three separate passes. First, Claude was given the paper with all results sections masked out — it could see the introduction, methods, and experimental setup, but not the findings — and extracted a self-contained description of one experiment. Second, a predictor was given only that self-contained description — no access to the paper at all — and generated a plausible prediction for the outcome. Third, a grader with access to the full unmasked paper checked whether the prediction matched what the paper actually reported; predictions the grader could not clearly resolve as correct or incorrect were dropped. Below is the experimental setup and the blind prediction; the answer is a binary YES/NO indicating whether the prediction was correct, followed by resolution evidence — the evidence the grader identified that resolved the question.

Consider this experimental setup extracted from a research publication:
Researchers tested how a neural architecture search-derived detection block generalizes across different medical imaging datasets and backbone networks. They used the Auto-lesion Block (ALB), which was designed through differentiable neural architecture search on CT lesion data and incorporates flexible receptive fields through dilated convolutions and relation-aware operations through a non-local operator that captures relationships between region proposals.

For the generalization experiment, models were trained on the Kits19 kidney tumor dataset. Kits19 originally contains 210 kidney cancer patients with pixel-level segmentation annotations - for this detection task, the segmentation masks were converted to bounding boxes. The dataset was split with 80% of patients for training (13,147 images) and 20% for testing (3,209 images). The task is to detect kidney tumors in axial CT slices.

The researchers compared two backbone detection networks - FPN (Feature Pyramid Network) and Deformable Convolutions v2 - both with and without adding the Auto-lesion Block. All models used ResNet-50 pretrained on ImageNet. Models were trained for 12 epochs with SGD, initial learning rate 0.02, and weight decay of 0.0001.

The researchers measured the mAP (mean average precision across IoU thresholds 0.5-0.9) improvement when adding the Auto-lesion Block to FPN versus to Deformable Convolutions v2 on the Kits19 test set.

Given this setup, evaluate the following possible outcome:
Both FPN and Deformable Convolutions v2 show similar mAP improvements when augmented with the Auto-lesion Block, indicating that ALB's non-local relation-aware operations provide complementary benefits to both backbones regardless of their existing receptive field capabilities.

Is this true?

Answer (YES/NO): NO